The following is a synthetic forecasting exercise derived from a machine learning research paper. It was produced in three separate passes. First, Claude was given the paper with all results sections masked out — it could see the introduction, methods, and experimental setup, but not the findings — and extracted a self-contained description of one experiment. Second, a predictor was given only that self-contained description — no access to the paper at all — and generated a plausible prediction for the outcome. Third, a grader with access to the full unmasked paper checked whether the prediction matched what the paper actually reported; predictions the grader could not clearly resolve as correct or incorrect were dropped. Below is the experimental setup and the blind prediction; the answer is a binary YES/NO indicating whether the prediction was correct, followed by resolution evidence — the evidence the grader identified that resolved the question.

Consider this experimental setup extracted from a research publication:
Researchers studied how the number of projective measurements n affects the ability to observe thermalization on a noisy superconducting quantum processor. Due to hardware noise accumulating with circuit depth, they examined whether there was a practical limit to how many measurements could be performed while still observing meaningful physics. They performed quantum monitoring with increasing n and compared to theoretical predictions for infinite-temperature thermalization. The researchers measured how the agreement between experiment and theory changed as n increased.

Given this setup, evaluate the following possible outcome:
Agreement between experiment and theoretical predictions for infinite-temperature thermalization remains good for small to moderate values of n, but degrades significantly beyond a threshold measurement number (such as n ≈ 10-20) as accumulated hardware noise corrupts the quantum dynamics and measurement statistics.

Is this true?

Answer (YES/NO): NO